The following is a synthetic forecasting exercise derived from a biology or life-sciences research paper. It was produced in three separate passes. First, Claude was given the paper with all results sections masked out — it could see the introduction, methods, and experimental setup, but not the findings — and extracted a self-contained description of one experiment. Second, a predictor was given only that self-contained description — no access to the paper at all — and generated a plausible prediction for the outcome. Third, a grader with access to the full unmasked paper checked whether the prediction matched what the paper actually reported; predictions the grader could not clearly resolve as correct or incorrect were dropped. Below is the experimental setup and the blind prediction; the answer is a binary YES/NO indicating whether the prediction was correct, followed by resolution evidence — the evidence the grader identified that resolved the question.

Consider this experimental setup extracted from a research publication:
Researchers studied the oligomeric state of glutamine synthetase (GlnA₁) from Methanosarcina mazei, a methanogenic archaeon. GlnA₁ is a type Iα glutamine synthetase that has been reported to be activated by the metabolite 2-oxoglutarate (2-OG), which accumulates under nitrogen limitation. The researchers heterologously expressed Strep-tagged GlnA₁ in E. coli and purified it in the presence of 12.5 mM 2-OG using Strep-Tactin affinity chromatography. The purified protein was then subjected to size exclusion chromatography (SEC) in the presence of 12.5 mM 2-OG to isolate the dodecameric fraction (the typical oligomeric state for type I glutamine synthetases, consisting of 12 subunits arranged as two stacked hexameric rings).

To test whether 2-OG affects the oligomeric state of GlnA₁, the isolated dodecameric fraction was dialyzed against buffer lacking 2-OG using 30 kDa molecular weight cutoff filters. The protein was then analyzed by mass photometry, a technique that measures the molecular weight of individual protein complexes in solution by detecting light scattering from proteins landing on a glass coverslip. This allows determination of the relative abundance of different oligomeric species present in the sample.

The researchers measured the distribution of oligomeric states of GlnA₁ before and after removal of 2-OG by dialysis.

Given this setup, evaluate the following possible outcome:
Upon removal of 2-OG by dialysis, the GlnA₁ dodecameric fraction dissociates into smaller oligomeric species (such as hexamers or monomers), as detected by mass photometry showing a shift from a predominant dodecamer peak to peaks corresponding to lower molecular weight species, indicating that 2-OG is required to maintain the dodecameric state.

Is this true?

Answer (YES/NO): YES